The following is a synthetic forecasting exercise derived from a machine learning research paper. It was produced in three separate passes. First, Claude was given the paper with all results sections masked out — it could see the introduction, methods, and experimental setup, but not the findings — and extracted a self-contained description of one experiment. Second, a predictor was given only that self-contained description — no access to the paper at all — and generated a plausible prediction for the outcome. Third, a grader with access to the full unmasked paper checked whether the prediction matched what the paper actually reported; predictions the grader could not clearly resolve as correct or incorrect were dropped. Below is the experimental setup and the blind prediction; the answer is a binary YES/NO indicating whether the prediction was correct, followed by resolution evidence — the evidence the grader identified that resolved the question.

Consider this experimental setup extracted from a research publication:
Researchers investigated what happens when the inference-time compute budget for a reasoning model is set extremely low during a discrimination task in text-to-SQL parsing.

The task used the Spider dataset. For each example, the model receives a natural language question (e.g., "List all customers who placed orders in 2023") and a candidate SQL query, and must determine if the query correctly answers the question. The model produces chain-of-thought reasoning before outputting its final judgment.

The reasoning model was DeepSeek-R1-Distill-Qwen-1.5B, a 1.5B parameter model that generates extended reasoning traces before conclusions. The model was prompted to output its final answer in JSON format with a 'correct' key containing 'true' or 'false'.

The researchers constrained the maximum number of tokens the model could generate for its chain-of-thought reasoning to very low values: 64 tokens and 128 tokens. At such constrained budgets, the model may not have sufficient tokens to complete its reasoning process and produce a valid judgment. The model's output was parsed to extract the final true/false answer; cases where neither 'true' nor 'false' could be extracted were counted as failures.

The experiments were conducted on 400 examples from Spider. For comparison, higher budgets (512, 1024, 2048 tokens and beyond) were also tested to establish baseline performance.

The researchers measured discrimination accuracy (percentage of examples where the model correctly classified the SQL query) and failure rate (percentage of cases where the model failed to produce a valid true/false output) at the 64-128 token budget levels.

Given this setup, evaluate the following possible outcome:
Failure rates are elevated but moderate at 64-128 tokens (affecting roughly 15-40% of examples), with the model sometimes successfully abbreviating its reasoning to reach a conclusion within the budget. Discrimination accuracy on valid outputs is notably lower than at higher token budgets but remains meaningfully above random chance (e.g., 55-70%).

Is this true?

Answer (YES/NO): NO